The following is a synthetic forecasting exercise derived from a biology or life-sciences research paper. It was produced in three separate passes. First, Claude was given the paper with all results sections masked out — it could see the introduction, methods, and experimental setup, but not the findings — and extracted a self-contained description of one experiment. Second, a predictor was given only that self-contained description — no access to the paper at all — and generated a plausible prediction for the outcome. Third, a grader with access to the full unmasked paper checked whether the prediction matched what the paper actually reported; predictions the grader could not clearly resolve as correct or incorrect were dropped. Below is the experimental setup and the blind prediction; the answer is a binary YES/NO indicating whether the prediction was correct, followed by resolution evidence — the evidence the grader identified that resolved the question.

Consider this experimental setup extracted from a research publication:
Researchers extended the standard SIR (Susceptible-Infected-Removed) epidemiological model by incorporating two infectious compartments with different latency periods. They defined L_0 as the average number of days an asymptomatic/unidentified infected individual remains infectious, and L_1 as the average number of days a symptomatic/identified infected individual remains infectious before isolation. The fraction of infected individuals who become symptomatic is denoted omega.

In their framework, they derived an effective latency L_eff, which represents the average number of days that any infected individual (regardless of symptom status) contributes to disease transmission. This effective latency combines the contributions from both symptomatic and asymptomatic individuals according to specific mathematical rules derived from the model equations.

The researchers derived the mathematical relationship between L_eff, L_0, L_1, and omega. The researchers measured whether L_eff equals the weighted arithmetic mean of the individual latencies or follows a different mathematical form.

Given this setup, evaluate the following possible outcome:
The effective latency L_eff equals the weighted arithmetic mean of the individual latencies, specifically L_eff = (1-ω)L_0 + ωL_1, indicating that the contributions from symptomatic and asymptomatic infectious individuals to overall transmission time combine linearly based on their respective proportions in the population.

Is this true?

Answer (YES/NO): NO